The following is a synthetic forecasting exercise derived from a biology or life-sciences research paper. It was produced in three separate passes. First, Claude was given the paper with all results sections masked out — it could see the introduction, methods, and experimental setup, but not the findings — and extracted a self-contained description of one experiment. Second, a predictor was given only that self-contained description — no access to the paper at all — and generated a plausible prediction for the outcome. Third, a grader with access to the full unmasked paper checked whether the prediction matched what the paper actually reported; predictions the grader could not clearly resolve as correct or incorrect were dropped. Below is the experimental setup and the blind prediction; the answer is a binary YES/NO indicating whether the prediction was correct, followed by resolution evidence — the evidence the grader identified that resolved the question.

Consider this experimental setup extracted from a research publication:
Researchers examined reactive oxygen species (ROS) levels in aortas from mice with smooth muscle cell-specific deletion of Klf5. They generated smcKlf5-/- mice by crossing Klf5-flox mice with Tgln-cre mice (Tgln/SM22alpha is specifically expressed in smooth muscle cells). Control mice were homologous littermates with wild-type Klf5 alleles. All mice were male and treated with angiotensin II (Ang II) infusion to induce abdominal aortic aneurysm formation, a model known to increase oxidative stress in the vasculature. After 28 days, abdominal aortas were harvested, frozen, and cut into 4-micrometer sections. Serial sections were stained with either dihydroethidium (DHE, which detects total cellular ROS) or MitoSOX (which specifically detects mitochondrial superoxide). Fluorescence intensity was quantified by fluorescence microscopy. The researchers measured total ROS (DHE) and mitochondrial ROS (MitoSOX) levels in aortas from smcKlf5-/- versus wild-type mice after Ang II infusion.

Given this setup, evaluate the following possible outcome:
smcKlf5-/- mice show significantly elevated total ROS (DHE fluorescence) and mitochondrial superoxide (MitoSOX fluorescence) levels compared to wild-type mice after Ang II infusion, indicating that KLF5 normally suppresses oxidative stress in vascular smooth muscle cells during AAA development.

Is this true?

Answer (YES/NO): YES